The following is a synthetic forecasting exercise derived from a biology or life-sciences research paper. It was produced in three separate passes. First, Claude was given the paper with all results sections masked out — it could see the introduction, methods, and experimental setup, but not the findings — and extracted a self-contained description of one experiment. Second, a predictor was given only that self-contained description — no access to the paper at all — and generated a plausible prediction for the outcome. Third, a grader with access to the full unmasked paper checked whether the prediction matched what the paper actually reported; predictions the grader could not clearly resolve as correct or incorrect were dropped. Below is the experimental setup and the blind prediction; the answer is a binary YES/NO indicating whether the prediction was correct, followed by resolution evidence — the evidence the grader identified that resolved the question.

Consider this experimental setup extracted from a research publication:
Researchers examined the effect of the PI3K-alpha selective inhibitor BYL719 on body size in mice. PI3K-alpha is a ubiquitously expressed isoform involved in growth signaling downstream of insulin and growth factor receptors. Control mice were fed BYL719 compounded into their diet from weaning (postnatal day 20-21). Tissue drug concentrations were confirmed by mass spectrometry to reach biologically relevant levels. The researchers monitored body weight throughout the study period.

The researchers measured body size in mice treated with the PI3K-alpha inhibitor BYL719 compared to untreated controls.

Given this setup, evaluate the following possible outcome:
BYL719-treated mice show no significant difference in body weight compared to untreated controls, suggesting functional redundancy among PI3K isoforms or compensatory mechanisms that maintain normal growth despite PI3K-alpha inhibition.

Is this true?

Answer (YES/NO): NO